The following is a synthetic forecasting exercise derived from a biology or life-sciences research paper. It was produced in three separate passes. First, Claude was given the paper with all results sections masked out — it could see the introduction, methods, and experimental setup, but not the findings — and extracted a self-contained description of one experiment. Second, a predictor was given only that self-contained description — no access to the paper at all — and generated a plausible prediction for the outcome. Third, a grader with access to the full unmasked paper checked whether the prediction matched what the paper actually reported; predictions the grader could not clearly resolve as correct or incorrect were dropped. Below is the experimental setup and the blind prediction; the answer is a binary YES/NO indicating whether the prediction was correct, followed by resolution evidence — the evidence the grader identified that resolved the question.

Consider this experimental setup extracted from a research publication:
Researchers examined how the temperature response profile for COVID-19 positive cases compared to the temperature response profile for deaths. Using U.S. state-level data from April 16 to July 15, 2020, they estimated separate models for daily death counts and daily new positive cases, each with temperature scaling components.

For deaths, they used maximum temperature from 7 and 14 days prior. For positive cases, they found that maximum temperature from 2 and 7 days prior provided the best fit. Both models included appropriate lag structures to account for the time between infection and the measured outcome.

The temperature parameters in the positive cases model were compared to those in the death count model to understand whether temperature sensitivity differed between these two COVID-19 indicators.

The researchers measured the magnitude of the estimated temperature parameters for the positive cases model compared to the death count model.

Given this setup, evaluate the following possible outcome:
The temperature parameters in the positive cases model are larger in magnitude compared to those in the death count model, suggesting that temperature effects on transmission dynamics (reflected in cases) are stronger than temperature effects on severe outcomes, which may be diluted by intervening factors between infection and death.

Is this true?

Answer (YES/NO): YES